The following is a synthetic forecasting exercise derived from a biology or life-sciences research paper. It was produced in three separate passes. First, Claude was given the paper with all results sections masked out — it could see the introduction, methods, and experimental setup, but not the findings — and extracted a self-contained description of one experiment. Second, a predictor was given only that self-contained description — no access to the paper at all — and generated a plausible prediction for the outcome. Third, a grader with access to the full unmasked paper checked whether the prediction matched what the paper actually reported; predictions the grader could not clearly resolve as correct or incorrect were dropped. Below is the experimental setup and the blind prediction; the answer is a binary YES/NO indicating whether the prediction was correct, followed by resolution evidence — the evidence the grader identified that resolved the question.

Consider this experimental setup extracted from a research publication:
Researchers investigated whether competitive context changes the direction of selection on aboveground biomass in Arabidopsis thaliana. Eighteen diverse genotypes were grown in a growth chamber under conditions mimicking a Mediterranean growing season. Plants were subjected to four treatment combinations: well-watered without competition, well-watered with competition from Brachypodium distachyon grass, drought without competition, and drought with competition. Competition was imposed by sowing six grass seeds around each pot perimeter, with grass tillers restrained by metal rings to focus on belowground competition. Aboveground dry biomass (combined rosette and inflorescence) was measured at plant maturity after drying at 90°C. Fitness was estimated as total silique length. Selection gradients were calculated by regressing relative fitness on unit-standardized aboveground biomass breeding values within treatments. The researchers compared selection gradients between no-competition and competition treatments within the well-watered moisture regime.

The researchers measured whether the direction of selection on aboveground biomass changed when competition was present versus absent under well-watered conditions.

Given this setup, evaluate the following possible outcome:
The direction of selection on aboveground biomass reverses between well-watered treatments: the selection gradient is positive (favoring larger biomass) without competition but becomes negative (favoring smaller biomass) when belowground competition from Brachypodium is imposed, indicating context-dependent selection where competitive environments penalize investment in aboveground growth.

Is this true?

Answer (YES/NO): NO